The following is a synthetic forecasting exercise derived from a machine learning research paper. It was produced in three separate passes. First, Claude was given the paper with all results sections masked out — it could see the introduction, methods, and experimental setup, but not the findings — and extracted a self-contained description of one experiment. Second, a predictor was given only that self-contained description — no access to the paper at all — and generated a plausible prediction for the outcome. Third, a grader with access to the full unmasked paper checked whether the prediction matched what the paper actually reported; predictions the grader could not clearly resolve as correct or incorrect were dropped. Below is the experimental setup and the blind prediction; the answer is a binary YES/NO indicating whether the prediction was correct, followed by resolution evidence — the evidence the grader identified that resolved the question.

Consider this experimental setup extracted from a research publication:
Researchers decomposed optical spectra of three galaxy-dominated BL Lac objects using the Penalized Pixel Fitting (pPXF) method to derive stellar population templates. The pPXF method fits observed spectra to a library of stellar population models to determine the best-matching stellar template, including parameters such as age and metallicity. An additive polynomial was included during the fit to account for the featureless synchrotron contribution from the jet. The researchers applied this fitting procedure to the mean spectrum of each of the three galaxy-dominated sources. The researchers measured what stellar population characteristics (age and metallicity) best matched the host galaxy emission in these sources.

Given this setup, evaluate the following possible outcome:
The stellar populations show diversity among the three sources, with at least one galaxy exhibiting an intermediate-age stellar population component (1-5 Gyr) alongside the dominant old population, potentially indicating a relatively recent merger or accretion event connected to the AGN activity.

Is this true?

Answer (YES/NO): NO